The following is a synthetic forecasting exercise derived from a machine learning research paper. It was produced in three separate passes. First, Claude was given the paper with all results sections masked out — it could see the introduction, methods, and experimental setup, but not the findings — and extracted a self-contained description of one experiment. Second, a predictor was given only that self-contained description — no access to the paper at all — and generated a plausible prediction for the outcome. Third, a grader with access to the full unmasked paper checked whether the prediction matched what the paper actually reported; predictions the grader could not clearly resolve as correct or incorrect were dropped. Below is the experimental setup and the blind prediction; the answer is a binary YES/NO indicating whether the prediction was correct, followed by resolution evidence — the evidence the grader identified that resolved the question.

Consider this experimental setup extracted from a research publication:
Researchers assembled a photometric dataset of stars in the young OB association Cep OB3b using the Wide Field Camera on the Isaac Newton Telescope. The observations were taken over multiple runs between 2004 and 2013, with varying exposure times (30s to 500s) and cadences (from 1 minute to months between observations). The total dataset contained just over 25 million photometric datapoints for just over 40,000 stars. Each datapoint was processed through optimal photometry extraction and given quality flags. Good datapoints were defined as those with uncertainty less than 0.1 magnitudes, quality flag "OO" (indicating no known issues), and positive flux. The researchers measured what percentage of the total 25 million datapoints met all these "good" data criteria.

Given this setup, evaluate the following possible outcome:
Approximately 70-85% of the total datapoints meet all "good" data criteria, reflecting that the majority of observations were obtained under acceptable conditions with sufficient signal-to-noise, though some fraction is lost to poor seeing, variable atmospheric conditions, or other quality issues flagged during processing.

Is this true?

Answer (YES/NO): NO